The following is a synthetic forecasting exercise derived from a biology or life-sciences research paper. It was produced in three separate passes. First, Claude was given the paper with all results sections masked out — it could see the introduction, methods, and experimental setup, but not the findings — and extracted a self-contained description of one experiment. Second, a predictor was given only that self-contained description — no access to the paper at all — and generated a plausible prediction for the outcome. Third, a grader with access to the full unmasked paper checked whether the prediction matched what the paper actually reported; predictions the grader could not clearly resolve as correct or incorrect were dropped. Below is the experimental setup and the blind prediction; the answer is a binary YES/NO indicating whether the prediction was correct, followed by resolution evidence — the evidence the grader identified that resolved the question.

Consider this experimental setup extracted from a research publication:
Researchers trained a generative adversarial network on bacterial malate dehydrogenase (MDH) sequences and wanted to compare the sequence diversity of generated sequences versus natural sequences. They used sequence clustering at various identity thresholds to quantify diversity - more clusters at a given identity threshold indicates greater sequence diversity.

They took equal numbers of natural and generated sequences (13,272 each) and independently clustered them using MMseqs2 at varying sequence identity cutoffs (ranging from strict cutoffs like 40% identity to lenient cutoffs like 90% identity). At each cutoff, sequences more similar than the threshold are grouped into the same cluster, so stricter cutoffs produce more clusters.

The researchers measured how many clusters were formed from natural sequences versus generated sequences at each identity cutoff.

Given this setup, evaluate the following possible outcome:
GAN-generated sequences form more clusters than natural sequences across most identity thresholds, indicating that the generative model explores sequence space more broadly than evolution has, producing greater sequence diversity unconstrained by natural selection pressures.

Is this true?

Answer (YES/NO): YES